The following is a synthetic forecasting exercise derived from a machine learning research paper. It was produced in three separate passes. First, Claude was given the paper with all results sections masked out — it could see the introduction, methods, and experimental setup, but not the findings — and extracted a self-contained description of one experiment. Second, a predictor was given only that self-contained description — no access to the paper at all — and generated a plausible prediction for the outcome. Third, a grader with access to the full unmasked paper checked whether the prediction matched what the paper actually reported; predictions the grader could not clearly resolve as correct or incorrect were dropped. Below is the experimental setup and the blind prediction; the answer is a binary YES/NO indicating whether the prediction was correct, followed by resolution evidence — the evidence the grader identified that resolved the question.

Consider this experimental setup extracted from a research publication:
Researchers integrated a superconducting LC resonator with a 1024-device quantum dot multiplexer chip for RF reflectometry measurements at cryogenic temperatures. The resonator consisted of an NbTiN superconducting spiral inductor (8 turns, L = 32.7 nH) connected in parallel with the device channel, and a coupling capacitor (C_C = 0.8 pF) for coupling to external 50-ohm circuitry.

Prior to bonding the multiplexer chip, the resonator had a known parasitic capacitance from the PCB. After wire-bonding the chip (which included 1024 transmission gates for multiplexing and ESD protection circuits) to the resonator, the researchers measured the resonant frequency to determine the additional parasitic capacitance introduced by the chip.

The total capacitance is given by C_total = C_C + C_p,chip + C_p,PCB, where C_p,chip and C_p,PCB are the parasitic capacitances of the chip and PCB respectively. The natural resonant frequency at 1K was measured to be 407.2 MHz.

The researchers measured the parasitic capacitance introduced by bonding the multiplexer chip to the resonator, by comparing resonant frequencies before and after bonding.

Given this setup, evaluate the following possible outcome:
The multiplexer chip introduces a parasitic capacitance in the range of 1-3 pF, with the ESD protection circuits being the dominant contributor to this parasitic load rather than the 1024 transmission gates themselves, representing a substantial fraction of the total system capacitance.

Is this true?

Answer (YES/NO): NO